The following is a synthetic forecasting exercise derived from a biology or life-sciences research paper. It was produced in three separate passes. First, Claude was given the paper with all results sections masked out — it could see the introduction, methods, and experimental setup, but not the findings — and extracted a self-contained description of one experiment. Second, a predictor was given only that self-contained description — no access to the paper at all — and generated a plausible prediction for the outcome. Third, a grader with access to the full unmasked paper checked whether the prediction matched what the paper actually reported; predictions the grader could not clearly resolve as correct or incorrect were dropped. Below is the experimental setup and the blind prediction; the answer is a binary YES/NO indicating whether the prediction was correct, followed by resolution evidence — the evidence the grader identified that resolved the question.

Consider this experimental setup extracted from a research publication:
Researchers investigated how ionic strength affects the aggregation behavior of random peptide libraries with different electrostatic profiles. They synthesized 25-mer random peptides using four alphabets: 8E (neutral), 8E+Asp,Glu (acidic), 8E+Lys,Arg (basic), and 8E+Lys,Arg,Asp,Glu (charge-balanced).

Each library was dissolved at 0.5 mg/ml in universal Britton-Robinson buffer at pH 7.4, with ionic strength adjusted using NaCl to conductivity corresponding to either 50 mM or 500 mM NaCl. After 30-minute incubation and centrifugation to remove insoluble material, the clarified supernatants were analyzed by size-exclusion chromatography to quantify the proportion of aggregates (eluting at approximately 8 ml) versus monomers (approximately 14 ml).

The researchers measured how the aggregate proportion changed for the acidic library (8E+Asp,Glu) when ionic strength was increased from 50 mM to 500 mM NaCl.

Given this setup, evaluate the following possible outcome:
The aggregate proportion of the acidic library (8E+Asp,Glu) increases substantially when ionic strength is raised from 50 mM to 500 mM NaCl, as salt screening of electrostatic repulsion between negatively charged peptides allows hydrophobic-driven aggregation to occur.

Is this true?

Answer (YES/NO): NO